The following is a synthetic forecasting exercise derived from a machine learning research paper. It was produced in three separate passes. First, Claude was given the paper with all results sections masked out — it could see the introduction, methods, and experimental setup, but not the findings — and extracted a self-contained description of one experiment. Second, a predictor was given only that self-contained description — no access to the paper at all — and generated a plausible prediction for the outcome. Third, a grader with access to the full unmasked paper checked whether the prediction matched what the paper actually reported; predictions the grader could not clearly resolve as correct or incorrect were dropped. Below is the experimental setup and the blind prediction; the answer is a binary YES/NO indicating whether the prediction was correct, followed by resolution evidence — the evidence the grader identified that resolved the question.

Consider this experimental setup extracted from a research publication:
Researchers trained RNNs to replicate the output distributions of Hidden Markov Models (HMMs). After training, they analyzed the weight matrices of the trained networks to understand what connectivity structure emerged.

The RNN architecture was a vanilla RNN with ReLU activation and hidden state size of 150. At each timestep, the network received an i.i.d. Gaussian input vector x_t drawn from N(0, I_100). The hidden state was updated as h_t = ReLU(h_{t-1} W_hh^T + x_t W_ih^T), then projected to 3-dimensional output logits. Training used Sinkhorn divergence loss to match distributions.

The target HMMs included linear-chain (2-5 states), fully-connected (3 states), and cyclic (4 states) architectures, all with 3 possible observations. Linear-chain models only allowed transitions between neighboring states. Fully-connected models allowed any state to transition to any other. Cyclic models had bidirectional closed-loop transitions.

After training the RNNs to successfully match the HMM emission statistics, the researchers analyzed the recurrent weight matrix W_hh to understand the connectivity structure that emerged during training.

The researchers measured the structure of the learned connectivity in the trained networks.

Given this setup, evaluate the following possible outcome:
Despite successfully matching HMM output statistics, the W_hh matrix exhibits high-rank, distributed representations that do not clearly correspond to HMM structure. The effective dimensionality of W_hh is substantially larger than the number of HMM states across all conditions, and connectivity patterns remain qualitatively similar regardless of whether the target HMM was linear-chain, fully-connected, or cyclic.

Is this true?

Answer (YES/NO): NO